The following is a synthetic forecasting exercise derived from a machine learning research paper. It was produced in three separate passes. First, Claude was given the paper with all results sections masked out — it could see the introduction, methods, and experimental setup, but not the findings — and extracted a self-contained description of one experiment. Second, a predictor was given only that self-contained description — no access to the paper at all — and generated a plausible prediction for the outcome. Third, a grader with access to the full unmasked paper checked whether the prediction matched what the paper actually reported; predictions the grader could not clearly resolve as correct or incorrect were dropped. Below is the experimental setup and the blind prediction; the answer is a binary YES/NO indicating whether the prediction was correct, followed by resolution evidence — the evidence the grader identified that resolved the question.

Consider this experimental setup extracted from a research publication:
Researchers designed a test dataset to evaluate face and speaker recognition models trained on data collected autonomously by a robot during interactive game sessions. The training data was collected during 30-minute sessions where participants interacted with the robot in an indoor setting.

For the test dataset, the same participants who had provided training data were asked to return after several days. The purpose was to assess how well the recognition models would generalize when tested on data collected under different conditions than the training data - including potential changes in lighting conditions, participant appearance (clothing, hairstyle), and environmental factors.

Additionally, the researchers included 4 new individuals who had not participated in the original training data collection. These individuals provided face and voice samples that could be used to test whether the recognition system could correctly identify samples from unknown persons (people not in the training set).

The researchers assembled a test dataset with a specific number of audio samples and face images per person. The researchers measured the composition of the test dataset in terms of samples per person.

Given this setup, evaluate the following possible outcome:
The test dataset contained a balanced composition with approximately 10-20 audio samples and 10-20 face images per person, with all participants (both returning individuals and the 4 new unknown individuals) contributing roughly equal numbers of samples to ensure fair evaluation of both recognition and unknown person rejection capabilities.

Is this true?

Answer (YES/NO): NO